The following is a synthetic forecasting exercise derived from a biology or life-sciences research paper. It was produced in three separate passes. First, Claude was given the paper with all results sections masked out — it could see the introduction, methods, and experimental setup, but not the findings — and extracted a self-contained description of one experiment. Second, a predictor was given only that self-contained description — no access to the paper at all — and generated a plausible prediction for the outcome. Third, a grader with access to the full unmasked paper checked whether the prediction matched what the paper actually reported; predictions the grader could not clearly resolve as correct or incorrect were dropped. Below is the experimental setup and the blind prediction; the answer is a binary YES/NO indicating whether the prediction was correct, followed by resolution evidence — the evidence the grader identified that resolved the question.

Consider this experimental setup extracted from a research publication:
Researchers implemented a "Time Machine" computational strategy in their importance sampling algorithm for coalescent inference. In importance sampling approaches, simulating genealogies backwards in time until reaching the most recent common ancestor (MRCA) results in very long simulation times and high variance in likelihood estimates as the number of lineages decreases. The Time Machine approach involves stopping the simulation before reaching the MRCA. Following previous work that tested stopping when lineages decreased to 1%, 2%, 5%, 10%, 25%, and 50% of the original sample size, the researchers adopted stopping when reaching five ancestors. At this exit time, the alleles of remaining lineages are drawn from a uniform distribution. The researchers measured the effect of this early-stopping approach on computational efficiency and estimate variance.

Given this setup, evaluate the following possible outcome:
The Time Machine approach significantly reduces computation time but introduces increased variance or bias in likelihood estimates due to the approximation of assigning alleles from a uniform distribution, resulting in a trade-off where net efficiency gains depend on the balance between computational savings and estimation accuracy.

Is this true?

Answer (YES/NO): NO